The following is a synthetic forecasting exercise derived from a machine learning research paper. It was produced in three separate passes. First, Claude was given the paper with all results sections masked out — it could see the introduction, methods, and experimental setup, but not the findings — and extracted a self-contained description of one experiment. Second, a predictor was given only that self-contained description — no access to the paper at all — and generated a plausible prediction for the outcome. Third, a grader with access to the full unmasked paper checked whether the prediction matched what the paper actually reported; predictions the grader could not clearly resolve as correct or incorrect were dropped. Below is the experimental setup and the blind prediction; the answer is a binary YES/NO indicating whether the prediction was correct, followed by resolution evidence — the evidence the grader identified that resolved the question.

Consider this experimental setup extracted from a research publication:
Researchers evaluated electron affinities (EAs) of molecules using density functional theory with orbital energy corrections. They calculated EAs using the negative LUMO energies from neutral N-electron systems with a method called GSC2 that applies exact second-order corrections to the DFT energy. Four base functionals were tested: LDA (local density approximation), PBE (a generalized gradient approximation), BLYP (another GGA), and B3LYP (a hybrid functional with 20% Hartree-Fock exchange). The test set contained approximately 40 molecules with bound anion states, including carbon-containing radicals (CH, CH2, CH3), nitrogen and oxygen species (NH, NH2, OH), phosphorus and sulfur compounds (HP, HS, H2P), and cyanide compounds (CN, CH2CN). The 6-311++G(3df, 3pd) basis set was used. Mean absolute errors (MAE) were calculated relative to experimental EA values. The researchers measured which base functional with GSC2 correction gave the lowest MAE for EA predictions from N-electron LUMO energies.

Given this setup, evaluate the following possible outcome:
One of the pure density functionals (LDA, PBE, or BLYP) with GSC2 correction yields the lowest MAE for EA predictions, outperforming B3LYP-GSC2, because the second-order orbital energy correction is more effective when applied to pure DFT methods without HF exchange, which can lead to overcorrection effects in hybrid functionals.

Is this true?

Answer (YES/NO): YES